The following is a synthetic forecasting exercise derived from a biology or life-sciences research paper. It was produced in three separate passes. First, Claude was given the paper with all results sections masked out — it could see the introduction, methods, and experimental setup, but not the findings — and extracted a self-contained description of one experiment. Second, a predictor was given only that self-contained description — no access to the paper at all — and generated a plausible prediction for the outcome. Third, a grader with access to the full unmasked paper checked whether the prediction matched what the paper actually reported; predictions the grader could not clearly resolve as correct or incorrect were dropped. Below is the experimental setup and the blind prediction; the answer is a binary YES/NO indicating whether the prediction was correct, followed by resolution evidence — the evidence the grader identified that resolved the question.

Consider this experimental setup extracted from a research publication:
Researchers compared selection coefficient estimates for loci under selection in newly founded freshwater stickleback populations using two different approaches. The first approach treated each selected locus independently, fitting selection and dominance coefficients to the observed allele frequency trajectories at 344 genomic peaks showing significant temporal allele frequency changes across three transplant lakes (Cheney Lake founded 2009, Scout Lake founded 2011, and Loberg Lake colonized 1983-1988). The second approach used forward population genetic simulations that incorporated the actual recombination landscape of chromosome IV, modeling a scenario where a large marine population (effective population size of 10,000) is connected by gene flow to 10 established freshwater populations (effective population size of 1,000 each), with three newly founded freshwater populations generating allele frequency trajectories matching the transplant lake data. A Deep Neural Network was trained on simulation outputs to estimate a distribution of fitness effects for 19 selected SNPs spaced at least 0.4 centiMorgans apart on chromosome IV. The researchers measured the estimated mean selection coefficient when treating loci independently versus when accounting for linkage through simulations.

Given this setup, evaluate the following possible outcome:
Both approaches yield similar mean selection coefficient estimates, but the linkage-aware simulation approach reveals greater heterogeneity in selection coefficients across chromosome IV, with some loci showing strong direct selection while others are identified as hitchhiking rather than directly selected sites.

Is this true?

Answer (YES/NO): NO